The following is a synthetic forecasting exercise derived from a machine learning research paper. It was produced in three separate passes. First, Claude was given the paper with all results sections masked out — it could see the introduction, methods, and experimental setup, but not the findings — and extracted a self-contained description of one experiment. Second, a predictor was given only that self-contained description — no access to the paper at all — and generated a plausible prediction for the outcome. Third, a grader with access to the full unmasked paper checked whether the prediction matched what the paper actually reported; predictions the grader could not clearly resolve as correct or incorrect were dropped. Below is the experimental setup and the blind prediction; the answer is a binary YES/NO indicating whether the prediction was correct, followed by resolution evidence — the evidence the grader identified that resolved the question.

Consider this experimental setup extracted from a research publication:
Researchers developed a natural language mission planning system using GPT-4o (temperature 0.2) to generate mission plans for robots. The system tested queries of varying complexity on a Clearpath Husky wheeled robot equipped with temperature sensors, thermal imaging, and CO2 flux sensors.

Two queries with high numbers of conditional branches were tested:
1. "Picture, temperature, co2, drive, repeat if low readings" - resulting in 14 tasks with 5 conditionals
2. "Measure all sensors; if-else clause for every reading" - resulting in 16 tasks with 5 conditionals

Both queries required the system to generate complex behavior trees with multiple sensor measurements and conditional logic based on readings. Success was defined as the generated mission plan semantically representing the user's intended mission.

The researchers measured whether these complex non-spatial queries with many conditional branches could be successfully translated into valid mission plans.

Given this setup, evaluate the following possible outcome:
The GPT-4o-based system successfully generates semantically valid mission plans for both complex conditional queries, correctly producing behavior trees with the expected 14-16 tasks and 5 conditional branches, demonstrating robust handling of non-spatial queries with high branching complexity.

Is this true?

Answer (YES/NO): NO